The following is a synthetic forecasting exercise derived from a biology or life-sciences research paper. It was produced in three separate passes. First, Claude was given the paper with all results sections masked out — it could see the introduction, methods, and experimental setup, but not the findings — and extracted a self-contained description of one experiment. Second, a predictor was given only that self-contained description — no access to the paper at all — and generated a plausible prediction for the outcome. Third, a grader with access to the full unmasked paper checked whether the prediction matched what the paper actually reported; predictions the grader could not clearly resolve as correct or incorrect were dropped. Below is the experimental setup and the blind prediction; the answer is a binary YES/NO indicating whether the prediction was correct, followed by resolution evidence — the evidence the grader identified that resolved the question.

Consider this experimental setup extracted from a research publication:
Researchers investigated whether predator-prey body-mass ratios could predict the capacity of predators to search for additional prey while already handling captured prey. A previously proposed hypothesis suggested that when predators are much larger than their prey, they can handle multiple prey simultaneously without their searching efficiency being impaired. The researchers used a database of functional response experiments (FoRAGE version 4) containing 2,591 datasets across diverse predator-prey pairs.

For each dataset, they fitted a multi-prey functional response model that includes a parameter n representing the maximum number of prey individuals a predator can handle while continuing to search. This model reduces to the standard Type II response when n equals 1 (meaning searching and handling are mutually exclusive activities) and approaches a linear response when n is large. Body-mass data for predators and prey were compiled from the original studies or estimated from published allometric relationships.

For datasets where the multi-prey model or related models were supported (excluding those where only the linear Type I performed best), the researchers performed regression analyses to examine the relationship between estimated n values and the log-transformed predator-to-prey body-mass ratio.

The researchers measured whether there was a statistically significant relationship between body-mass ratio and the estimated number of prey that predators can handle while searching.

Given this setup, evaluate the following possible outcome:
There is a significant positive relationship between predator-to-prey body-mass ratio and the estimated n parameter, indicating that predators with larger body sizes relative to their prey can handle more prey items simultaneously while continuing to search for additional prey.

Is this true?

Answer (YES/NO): YES